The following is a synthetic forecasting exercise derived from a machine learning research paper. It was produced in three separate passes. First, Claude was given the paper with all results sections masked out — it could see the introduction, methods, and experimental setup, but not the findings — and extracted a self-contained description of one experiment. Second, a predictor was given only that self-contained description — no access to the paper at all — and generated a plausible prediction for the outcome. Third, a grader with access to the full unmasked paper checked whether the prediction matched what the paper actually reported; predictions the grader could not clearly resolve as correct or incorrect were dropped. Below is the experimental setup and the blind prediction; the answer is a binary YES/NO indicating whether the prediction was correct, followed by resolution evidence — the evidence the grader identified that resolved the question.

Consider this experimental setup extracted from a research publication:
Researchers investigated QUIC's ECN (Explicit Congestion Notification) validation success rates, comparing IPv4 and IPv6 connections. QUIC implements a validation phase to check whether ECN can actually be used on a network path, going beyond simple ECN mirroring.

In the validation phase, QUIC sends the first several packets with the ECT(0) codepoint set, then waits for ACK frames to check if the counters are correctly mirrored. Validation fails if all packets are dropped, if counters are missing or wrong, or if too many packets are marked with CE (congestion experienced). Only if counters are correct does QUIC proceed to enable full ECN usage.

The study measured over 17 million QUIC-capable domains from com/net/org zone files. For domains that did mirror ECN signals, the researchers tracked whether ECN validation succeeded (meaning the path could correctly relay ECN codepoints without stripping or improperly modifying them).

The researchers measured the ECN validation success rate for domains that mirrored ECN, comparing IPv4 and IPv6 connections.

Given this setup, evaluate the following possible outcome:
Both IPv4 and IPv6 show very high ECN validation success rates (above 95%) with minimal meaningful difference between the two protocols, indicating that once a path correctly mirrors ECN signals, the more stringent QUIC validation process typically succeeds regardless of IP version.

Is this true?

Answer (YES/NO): NO